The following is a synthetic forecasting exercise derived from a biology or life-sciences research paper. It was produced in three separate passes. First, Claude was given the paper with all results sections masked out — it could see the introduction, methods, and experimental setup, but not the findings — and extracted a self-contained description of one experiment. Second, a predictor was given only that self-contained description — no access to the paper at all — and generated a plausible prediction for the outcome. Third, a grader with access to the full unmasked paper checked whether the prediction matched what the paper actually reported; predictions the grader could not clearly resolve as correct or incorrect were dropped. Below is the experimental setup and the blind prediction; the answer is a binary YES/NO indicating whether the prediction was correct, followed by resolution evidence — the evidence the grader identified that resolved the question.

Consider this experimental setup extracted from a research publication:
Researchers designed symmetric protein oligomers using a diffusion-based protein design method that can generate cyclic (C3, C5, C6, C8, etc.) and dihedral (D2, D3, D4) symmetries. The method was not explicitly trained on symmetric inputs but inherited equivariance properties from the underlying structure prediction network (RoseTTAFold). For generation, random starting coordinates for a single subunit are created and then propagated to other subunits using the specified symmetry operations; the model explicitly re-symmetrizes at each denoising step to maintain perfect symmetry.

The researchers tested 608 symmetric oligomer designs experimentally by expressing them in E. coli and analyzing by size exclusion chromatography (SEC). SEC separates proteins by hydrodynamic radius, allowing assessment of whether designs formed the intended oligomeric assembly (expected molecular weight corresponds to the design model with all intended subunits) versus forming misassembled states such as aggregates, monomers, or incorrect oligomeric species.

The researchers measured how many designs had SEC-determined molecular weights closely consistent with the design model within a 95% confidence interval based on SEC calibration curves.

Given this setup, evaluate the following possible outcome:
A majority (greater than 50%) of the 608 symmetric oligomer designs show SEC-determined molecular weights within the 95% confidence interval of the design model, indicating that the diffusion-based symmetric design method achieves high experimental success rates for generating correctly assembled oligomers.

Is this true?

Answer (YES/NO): NO